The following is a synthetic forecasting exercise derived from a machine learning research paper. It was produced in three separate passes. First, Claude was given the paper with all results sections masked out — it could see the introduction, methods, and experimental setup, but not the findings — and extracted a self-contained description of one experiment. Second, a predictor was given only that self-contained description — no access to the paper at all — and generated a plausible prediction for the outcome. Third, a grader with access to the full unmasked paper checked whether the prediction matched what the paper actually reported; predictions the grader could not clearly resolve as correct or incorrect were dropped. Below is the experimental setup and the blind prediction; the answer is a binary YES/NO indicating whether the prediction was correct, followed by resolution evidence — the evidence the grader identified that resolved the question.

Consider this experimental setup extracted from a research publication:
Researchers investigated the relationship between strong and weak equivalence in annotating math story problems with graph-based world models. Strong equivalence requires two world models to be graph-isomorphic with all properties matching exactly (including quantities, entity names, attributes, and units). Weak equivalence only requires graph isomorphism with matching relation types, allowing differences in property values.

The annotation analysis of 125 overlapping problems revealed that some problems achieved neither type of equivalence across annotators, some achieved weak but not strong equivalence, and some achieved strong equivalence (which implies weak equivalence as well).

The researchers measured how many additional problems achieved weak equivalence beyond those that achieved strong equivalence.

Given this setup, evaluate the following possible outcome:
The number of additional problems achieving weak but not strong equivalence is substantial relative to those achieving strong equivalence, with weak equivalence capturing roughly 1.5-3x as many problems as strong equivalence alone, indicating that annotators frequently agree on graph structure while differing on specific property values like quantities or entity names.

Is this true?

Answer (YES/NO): YES